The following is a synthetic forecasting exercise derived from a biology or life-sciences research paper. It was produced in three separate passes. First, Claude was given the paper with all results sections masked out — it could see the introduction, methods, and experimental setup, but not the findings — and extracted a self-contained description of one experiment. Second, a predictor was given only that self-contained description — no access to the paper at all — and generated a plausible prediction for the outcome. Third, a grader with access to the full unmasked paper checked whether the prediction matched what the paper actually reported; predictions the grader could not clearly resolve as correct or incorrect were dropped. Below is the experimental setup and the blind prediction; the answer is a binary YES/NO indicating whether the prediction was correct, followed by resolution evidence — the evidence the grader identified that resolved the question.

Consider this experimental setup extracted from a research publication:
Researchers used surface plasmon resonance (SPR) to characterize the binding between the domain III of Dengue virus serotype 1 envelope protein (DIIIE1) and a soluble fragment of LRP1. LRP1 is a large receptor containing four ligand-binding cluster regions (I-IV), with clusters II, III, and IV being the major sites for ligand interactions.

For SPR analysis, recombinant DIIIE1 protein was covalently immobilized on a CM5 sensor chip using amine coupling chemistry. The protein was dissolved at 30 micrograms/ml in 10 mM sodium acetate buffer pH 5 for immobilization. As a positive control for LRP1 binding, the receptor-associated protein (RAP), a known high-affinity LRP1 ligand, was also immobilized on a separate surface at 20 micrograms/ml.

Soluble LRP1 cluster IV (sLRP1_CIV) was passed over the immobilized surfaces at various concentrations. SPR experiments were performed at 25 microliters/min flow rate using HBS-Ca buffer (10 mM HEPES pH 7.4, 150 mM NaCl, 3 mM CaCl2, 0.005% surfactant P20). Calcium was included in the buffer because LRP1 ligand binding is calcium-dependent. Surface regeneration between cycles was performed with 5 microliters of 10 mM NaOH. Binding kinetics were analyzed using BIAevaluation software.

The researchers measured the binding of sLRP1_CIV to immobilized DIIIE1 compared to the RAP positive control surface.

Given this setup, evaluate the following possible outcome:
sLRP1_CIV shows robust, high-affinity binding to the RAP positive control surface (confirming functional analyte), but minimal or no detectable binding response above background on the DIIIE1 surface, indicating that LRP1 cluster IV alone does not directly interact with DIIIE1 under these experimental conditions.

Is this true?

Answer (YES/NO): NO